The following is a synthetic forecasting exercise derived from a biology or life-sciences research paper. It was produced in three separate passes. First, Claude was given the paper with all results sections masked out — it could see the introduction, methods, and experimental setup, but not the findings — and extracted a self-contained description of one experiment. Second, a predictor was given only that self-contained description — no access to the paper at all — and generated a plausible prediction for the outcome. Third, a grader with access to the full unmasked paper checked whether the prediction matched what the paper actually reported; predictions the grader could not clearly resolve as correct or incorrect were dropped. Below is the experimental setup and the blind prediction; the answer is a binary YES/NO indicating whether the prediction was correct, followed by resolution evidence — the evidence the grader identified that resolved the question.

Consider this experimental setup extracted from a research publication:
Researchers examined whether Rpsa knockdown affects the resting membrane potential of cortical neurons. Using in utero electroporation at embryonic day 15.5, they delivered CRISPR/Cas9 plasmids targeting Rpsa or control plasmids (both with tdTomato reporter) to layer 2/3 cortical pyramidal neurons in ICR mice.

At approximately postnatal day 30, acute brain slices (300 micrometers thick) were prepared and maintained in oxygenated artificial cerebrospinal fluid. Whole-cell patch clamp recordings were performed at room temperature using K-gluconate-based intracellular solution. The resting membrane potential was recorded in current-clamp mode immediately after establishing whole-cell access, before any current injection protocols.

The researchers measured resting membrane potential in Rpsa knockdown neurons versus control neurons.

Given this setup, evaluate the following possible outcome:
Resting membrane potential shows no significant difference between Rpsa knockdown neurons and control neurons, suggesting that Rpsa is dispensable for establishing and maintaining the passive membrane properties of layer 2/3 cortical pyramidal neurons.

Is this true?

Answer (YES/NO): YES